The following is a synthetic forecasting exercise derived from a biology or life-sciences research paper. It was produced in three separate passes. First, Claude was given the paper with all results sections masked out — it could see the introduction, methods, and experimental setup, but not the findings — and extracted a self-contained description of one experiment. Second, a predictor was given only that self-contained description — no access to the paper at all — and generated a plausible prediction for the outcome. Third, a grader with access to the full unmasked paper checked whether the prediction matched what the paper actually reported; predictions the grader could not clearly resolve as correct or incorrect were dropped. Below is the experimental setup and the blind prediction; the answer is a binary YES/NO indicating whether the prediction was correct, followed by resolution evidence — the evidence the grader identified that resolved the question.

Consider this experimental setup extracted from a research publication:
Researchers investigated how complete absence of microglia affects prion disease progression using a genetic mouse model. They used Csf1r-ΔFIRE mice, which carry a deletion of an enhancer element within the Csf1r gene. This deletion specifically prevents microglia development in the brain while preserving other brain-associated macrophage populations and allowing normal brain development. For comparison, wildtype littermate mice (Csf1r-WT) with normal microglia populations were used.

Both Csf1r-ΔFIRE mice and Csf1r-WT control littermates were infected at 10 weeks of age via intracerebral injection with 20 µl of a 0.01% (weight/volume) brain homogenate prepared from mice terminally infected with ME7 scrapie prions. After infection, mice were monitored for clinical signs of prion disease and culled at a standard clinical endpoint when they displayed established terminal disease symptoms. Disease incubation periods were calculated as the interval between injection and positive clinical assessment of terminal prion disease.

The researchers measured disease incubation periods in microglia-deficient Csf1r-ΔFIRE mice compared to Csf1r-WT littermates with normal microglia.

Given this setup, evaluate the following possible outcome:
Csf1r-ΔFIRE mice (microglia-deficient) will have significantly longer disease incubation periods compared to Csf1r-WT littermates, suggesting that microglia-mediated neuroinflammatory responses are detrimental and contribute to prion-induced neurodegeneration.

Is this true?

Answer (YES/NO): NO